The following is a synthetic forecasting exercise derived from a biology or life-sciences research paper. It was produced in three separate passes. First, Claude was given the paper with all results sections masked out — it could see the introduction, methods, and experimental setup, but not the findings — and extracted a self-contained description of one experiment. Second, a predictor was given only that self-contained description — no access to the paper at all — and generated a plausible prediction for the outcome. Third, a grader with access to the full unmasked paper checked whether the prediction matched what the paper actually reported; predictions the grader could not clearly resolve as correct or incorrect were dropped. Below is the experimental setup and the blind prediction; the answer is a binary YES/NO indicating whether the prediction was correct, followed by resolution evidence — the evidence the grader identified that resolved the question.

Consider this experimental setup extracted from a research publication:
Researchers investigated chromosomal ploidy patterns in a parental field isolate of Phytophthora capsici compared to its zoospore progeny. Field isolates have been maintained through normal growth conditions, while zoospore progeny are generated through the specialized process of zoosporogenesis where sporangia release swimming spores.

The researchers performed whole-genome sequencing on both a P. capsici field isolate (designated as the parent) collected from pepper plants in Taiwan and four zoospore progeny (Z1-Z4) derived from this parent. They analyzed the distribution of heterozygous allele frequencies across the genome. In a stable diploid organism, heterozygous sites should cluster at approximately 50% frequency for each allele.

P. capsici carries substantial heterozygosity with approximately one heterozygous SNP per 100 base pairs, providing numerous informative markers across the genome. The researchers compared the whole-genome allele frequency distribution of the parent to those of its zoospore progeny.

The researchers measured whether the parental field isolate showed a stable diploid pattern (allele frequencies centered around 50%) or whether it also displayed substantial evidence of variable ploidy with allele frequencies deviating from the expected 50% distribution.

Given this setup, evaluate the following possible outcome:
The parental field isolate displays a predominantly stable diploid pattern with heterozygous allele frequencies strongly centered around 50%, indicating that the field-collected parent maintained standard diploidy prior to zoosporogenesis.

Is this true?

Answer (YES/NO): NO